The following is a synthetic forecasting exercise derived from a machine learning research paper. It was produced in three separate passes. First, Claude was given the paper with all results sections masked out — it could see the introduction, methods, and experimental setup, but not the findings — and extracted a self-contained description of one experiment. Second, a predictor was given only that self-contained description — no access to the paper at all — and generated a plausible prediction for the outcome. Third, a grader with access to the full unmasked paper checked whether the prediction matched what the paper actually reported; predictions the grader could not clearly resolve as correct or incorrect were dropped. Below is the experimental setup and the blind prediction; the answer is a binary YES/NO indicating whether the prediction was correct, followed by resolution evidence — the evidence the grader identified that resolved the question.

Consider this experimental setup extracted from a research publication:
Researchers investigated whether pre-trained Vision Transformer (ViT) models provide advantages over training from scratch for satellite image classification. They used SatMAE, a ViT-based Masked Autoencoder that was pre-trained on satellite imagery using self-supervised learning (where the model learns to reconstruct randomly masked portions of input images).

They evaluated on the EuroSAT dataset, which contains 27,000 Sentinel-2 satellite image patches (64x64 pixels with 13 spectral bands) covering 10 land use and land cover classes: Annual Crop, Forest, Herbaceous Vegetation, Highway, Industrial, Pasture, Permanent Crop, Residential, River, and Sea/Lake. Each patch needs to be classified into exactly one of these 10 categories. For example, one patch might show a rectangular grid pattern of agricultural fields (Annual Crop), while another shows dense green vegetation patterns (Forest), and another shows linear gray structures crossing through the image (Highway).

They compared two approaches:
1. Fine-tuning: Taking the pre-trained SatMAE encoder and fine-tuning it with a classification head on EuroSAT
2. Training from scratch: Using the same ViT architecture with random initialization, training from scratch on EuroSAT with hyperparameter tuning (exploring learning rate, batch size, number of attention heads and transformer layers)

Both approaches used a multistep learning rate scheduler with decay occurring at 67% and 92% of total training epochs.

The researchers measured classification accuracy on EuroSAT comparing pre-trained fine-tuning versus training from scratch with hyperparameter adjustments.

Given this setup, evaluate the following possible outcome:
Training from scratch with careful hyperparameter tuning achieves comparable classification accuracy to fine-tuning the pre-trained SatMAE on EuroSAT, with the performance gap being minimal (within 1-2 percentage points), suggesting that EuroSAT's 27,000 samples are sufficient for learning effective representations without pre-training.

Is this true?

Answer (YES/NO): YES